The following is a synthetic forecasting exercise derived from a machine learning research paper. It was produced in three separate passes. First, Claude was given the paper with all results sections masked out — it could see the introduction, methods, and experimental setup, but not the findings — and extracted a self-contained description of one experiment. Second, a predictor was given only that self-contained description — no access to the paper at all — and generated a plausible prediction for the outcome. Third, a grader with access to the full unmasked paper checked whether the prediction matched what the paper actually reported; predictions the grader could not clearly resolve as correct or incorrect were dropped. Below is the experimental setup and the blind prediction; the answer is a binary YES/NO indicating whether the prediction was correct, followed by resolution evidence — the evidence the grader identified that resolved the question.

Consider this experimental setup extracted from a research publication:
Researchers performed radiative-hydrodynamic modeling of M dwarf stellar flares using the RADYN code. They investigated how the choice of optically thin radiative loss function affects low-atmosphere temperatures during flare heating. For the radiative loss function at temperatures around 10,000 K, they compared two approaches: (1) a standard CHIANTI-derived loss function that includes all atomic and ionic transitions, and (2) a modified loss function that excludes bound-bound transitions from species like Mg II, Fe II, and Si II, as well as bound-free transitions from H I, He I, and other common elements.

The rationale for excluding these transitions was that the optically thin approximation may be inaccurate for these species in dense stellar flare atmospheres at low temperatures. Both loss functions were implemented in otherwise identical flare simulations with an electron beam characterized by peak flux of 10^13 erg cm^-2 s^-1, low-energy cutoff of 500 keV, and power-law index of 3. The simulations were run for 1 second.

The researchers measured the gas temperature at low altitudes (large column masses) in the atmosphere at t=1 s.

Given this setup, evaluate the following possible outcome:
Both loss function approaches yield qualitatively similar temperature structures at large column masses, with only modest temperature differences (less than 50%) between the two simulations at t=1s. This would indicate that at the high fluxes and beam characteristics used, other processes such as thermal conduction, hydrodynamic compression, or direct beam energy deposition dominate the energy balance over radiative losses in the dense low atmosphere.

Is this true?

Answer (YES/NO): NO